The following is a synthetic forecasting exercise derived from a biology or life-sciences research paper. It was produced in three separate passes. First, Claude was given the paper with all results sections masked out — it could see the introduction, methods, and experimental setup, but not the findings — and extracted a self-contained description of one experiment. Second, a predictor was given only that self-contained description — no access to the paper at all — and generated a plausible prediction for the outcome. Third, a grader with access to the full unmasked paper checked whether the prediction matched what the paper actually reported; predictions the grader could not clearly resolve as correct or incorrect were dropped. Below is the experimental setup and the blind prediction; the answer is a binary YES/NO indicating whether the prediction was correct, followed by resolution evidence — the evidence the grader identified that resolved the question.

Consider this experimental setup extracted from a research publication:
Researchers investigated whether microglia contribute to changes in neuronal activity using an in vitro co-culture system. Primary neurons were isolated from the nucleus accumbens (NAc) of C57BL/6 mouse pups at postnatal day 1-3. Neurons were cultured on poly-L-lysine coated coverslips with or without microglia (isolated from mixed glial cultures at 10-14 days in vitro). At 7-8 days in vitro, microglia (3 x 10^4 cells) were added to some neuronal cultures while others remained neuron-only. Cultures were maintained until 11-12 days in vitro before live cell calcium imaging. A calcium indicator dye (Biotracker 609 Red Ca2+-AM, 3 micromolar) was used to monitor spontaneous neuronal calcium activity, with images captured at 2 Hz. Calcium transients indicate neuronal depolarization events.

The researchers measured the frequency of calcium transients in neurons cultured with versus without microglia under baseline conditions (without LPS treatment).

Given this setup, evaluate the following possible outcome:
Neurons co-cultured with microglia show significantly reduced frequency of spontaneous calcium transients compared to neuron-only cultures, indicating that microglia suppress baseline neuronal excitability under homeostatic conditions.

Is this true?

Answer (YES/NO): YES